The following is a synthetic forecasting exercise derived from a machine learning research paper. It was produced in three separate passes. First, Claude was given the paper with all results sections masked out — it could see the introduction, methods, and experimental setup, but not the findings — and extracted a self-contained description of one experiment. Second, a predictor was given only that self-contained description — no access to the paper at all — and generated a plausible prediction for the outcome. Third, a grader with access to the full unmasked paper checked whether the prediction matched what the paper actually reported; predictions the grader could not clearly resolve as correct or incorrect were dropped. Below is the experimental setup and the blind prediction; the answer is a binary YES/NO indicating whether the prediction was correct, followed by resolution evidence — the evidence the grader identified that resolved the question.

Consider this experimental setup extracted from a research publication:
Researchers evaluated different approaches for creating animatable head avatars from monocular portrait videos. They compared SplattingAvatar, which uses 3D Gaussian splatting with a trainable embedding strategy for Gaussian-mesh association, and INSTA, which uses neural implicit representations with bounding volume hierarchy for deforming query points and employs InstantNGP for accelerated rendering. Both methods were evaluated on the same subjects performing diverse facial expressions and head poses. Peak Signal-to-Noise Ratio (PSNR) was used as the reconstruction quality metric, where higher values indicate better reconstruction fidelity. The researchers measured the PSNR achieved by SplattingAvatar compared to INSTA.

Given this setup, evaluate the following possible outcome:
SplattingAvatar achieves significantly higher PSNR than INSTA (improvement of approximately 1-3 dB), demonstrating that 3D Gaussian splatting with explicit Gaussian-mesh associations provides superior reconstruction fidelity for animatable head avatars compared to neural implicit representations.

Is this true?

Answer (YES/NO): NO